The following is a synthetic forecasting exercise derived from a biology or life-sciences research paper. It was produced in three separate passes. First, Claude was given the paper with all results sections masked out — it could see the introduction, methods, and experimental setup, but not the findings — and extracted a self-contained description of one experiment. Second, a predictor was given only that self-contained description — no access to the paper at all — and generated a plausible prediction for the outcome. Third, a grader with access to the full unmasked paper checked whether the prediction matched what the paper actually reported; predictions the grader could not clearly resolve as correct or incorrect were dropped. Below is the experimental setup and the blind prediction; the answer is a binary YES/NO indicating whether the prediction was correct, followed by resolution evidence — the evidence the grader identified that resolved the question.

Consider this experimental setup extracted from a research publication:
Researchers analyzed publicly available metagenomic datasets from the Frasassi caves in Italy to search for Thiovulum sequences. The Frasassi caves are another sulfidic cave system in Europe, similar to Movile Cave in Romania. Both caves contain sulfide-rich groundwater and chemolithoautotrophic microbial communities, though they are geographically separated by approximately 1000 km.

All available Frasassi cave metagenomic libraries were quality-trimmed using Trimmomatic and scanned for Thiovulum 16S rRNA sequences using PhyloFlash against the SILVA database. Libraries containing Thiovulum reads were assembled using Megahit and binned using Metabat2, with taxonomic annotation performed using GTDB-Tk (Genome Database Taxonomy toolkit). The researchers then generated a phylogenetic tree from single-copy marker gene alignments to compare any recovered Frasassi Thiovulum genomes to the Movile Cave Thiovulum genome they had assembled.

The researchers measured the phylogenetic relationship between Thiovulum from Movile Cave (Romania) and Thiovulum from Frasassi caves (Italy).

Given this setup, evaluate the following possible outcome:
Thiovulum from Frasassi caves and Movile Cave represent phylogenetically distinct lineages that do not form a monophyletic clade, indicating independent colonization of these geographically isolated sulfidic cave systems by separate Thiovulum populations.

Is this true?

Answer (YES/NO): NO